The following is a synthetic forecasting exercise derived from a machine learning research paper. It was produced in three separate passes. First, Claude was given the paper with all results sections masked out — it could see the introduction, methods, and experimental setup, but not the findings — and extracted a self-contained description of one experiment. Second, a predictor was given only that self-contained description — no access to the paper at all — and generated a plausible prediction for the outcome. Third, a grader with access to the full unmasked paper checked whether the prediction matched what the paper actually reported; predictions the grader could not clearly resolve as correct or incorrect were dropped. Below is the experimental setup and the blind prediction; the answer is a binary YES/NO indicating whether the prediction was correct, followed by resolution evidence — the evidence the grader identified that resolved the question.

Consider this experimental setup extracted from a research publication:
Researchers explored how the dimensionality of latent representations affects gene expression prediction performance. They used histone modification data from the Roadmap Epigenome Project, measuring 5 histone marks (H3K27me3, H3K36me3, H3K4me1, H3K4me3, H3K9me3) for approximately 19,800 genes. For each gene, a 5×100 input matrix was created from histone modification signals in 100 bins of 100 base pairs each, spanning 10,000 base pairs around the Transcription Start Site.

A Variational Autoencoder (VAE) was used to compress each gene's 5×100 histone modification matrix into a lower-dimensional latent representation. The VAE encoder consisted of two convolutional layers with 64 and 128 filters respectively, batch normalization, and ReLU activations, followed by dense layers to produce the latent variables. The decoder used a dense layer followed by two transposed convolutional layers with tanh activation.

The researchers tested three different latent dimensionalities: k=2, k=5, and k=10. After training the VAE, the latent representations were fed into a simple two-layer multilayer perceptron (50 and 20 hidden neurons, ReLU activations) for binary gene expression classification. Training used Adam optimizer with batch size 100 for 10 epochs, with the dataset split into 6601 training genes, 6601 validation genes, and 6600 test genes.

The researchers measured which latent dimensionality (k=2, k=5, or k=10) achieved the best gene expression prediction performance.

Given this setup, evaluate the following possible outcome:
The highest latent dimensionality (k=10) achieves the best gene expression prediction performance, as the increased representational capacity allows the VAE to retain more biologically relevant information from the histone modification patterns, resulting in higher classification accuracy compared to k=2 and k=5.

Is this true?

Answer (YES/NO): YES